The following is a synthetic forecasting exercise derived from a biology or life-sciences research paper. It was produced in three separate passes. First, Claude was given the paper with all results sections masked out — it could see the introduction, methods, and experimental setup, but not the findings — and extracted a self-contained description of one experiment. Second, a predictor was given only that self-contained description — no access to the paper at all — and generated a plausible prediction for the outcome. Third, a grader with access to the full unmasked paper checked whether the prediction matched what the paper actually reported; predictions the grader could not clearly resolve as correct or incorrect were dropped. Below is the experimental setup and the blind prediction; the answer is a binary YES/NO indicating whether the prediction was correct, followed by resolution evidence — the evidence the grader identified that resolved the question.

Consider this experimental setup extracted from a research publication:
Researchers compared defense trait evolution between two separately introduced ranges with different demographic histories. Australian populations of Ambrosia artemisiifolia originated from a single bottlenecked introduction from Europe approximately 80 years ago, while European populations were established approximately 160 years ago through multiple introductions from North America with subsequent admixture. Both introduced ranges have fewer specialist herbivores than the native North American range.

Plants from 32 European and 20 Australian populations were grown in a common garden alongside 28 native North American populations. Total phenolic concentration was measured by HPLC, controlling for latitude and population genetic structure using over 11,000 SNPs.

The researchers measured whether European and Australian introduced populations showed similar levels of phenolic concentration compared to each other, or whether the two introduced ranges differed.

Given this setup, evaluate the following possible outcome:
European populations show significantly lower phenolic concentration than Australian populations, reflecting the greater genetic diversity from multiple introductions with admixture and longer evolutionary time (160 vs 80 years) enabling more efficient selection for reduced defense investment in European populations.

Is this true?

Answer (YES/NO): NO